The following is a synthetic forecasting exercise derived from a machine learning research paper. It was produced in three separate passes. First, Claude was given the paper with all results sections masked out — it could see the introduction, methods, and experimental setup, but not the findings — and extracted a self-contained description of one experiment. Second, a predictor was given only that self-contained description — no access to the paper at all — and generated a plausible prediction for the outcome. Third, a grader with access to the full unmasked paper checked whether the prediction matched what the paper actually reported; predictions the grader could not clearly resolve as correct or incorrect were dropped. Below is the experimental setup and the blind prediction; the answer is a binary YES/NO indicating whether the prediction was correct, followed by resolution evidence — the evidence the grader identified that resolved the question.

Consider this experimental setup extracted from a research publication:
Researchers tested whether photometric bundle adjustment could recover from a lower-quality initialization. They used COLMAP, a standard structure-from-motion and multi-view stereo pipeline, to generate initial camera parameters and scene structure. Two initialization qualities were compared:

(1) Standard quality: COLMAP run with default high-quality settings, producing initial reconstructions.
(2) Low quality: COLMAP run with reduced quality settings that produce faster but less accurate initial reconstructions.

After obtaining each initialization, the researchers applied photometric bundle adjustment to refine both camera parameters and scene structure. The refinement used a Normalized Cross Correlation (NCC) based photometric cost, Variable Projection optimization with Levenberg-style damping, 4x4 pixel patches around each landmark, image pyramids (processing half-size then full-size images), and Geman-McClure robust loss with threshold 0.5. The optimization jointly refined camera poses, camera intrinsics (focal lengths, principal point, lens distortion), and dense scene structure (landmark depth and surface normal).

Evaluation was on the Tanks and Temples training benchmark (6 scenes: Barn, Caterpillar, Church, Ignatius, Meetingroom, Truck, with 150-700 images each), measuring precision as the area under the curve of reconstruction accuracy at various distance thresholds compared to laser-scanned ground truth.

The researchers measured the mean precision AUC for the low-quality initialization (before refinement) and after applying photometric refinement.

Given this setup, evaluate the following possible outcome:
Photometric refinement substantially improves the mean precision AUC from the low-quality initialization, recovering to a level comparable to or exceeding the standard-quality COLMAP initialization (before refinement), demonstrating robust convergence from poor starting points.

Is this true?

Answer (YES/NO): YES